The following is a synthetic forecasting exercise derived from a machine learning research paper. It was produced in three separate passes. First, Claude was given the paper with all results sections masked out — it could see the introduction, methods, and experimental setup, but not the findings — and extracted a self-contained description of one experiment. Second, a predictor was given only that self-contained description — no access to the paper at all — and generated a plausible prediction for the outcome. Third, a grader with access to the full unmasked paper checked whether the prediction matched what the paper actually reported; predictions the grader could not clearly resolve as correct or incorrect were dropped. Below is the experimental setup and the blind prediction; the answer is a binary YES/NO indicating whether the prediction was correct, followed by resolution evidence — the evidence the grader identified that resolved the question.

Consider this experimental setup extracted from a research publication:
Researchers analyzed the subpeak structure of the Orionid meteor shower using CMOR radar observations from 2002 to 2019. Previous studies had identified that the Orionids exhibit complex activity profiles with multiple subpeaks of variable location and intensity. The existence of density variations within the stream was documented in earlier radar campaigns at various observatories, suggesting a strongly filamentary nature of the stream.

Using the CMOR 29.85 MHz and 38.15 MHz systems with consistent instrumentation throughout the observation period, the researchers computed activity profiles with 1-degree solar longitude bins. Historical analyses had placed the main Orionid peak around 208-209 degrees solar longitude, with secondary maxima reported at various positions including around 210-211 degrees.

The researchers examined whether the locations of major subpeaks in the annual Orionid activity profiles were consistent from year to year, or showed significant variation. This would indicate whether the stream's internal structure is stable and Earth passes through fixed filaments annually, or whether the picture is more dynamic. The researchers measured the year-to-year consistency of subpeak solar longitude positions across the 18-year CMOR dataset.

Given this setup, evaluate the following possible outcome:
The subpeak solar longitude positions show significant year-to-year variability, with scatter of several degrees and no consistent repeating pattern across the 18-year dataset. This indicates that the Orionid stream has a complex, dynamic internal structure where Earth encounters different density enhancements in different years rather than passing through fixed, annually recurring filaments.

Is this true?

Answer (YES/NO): NO